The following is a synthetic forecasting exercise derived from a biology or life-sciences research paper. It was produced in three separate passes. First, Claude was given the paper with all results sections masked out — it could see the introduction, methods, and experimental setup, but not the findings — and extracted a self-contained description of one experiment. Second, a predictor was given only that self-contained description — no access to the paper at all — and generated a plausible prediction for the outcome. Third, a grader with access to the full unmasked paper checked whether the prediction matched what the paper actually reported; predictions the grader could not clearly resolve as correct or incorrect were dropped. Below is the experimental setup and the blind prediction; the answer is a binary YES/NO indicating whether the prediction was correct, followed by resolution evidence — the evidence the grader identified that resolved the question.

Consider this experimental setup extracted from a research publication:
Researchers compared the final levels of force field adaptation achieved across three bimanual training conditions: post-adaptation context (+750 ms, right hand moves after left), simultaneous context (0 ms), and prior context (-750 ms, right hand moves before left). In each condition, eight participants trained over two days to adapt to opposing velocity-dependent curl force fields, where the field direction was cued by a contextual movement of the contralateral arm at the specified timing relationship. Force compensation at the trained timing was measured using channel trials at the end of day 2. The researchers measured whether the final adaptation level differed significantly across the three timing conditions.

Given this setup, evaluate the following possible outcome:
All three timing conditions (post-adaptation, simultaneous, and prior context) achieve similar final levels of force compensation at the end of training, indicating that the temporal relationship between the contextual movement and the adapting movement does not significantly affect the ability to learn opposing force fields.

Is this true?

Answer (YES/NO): YES